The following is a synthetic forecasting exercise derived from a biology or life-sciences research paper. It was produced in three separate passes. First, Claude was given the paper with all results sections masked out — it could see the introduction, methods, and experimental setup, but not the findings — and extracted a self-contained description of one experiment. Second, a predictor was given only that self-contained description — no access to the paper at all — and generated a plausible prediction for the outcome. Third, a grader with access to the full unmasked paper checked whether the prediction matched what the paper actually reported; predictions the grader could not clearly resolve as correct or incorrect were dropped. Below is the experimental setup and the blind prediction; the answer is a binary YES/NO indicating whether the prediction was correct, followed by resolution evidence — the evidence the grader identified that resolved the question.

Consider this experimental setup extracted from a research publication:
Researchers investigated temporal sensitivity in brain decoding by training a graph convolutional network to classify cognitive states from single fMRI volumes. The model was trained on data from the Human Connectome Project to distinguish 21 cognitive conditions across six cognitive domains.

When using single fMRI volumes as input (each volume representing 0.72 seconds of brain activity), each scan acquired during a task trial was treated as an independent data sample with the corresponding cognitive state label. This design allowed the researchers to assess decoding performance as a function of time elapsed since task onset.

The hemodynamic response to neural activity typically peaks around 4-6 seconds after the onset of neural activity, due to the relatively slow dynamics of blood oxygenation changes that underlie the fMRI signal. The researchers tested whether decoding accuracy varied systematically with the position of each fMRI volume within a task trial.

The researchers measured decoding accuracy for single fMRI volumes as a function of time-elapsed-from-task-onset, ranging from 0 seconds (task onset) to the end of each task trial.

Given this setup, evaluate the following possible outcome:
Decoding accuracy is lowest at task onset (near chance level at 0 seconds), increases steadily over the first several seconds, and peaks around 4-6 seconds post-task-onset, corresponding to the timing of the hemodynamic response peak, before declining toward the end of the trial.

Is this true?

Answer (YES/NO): NO